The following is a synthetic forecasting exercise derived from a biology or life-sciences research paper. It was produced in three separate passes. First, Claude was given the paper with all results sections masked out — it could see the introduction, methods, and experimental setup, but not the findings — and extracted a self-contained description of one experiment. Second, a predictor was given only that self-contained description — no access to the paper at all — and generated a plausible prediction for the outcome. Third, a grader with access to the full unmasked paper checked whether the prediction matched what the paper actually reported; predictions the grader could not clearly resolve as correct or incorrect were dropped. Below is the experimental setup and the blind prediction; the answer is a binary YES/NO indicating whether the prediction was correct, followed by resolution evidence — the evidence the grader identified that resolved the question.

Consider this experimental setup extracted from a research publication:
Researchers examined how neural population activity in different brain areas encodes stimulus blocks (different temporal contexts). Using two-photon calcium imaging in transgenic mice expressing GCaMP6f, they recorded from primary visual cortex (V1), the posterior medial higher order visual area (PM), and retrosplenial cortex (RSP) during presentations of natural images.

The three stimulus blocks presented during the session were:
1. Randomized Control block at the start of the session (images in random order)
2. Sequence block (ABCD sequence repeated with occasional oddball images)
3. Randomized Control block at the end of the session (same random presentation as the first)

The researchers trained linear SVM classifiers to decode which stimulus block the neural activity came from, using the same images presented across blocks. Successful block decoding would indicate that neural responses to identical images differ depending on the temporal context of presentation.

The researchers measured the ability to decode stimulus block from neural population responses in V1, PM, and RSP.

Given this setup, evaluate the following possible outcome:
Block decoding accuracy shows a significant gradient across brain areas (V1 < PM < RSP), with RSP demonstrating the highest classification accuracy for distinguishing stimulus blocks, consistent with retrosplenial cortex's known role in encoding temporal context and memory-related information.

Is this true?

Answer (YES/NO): NO